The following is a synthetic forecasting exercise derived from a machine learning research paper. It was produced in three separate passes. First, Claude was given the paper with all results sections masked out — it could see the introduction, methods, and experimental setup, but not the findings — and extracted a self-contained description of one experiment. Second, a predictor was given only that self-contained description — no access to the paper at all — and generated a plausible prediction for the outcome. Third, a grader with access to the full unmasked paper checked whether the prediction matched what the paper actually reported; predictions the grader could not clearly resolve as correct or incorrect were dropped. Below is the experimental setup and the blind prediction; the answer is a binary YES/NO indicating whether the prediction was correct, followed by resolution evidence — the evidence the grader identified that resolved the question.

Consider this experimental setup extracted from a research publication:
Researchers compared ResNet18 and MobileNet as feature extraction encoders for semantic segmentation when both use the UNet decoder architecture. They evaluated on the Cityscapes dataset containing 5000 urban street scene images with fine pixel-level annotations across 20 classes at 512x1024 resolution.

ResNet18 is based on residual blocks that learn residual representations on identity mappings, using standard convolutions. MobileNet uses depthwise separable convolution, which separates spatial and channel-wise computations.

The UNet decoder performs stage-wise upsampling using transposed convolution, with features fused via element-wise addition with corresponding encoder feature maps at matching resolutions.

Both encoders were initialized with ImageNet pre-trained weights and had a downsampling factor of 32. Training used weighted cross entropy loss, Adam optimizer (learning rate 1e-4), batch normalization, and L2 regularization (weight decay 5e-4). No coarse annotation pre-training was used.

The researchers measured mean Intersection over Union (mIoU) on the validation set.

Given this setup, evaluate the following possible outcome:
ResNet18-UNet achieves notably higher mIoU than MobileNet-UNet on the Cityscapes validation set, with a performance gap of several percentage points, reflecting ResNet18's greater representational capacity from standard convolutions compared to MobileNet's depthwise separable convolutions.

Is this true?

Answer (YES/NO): NO